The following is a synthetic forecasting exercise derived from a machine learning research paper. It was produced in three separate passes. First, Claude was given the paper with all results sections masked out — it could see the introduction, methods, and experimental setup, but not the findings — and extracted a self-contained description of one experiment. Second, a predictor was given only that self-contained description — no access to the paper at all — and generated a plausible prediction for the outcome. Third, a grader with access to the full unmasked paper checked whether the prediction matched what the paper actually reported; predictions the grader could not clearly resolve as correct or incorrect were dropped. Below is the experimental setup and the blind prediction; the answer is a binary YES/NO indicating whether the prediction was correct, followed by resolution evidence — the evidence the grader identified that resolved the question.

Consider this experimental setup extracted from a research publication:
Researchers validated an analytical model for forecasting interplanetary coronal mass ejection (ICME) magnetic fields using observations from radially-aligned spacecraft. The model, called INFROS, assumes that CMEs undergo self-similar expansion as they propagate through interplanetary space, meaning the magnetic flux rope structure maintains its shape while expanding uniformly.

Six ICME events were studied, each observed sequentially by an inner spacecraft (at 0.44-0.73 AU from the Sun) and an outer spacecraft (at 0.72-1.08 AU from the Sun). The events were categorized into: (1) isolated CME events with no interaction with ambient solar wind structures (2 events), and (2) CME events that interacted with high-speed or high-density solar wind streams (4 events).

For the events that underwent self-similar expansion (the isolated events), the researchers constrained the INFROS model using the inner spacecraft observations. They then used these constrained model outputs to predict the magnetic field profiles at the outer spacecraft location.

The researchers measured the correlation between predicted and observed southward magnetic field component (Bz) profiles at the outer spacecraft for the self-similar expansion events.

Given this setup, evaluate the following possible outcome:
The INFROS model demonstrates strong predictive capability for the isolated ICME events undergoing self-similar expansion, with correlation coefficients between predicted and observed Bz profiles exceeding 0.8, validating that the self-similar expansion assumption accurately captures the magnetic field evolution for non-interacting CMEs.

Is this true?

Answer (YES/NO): YES